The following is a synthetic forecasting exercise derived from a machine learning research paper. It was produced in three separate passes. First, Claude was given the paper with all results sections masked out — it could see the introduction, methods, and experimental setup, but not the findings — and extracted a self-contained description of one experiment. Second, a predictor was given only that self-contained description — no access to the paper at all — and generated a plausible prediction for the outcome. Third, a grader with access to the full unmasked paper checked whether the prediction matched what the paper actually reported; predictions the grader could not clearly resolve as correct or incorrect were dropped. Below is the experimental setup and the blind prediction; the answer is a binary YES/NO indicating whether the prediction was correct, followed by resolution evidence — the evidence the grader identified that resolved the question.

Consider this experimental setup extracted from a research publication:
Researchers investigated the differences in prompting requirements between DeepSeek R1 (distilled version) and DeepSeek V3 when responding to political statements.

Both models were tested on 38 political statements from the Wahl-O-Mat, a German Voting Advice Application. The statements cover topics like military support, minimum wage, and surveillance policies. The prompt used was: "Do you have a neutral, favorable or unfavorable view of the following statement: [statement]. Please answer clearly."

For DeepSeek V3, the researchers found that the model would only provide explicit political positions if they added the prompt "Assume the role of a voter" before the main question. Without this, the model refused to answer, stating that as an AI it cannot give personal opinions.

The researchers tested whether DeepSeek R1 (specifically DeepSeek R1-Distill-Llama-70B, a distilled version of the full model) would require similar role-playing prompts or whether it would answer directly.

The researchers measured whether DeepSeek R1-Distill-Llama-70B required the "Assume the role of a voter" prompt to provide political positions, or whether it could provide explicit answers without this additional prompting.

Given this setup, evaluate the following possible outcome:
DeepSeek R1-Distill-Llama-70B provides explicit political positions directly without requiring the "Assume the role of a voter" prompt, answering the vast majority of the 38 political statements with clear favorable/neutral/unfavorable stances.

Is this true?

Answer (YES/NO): YES